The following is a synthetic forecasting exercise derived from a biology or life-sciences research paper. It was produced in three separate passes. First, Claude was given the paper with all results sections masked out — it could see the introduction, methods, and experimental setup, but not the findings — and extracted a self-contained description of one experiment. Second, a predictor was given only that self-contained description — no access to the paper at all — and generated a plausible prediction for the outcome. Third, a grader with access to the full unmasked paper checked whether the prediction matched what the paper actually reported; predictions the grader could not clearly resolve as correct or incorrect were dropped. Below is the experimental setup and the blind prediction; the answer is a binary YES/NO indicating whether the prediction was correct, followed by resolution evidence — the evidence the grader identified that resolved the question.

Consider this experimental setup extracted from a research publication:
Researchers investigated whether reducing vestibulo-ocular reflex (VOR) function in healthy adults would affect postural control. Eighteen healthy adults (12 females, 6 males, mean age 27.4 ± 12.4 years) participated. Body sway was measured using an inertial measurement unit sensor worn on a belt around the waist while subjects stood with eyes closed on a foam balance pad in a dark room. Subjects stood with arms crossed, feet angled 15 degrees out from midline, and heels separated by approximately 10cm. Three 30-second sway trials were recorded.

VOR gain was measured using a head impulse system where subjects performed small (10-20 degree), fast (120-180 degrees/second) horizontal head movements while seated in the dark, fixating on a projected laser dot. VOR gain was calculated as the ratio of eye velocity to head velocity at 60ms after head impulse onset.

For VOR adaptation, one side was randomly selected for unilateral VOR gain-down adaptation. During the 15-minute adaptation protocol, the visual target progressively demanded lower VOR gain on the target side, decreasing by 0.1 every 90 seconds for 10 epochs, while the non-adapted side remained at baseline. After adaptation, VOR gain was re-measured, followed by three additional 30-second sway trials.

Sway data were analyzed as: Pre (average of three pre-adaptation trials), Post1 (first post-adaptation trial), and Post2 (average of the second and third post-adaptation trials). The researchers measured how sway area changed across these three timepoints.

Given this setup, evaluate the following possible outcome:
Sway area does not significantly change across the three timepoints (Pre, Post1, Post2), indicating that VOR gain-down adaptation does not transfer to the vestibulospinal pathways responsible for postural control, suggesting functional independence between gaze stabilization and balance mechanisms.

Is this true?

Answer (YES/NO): NO